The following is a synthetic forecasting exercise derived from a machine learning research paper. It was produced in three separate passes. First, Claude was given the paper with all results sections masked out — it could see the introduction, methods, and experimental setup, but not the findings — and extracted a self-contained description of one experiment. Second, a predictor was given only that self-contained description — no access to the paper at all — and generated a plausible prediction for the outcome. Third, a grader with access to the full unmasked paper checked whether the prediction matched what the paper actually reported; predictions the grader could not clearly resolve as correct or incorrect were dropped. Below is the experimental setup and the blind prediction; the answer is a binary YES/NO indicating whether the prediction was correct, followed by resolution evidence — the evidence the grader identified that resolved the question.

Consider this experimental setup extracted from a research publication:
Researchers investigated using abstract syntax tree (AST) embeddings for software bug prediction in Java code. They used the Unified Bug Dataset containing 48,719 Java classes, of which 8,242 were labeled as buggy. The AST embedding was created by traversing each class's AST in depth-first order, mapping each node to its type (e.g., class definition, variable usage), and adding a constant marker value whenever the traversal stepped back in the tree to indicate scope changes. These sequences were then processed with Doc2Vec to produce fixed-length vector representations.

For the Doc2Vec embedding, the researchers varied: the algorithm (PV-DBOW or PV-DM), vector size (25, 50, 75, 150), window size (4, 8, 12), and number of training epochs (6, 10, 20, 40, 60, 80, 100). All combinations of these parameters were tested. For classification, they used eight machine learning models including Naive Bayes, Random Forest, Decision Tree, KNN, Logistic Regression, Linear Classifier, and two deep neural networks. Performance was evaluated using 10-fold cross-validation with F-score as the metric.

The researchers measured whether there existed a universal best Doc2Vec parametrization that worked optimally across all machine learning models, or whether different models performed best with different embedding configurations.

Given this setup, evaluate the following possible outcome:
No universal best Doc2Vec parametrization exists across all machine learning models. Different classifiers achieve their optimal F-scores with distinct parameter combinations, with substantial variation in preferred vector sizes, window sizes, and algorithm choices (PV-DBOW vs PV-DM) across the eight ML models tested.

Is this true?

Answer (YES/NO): NO